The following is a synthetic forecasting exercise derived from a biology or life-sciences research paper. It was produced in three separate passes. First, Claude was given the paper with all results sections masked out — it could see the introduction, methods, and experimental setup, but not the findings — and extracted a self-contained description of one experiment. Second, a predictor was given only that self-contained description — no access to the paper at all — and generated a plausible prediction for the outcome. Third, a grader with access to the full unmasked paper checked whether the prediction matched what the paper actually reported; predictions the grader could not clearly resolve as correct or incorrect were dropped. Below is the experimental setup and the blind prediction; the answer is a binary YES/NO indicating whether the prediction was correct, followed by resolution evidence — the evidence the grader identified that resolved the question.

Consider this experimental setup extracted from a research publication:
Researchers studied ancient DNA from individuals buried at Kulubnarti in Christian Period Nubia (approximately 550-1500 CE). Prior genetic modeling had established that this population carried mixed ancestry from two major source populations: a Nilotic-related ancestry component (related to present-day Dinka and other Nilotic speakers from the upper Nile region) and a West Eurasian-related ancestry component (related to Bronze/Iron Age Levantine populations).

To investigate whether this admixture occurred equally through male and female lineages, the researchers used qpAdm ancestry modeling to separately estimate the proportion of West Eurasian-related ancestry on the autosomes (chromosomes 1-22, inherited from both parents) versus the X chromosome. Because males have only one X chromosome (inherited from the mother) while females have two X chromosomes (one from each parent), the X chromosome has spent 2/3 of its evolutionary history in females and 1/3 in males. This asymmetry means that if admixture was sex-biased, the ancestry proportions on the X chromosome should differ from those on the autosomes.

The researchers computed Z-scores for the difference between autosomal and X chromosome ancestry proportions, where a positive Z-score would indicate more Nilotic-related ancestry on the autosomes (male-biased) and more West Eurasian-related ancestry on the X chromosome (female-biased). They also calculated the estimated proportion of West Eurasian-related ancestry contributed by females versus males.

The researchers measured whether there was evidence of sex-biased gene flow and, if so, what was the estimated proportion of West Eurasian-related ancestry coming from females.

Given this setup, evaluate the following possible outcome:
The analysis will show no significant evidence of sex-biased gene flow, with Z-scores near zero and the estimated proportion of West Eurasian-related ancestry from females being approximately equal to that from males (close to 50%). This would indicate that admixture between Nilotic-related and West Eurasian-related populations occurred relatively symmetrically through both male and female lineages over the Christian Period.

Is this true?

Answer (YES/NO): NO